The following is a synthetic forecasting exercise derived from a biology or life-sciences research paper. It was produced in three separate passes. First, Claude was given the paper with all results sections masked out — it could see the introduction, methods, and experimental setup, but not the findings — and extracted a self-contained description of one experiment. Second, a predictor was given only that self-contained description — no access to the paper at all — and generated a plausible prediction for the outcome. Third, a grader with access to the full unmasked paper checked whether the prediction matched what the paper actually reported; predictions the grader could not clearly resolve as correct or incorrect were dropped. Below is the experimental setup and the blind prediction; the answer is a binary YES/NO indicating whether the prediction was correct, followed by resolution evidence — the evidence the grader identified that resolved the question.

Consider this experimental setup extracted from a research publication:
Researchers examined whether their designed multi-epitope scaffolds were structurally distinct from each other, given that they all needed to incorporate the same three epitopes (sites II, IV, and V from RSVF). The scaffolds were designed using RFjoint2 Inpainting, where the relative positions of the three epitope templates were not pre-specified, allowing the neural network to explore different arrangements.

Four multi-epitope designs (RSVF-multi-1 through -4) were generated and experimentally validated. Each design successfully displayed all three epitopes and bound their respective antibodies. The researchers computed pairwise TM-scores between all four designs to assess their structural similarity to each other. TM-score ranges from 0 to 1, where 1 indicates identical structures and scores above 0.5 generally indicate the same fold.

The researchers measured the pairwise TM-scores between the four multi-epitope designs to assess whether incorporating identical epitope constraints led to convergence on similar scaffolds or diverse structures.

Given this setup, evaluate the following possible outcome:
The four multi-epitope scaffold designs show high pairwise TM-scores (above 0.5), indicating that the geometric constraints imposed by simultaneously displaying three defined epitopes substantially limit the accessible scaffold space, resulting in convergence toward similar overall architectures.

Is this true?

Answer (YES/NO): NO